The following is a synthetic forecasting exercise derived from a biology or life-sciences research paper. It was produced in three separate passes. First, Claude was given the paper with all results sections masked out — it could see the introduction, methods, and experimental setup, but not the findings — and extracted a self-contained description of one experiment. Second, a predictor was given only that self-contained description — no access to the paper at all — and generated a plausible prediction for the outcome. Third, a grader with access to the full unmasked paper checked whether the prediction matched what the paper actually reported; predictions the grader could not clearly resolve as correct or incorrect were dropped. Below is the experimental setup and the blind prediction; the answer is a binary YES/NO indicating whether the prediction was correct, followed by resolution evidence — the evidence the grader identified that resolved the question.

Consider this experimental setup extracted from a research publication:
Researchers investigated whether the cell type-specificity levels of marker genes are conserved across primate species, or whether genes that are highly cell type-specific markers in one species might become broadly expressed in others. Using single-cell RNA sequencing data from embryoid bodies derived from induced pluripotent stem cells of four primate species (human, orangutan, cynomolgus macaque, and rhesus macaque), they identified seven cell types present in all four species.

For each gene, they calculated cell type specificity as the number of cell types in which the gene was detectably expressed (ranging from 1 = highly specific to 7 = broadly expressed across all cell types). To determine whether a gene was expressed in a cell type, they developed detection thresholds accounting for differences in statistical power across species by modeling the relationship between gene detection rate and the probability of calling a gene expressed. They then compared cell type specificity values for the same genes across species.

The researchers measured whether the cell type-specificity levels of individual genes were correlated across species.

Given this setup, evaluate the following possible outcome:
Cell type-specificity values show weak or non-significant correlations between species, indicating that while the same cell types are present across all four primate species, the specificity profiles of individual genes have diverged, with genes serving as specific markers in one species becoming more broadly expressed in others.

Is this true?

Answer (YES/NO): YES